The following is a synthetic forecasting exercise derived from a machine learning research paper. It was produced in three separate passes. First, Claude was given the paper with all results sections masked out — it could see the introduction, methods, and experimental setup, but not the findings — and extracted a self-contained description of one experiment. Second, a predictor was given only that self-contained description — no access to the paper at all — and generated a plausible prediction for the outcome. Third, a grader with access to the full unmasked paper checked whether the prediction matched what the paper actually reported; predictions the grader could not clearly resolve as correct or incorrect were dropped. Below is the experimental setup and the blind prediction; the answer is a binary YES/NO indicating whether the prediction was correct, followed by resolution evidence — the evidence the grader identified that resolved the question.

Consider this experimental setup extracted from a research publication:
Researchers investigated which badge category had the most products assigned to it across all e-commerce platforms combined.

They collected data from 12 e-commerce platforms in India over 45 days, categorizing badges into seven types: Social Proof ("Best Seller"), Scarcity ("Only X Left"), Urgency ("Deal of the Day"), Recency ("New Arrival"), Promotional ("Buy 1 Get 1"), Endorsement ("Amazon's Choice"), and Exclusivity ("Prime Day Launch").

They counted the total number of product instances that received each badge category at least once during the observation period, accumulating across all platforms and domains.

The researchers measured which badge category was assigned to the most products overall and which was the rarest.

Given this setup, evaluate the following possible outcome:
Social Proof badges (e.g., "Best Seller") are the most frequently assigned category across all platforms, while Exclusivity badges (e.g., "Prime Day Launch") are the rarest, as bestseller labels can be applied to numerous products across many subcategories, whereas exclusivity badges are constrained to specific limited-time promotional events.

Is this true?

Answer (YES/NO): NO